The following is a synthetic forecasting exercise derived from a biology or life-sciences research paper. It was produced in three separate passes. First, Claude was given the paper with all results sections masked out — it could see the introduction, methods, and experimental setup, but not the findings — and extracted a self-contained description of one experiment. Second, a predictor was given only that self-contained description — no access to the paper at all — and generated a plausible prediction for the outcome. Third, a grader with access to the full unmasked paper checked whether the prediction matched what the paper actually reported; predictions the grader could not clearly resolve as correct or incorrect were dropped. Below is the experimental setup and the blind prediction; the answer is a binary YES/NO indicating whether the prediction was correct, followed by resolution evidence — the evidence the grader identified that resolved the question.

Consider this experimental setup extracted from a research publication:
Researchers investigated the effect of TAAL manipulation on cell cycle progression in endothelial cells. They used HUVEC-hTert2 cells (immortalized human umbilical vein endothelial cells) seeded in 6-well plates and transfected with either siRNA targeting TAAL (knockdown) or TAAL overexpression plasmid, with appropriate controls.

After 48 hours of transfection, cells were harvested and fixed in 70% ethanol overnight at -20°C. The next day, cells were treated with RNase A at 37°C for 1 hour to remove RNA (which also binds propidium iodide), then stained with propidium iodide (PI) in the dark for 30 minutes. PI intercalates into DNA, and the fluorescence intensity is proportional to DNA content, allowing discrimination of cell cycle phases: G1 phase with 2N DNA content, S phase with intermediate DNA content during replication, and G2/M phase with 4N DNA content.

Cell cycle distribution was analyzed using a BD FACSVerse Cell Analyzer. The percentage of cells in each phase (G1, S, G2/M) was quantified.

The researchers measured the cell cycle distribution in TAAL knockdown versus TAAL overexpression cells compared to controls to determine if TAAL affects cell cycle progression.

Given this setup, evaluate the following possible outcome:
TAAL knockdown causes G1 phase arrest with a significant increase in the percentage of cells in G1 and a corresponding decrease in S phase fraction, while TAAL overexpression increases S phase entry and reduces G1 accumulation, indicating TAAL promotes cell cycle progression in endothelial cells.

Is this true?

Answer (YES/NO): NO